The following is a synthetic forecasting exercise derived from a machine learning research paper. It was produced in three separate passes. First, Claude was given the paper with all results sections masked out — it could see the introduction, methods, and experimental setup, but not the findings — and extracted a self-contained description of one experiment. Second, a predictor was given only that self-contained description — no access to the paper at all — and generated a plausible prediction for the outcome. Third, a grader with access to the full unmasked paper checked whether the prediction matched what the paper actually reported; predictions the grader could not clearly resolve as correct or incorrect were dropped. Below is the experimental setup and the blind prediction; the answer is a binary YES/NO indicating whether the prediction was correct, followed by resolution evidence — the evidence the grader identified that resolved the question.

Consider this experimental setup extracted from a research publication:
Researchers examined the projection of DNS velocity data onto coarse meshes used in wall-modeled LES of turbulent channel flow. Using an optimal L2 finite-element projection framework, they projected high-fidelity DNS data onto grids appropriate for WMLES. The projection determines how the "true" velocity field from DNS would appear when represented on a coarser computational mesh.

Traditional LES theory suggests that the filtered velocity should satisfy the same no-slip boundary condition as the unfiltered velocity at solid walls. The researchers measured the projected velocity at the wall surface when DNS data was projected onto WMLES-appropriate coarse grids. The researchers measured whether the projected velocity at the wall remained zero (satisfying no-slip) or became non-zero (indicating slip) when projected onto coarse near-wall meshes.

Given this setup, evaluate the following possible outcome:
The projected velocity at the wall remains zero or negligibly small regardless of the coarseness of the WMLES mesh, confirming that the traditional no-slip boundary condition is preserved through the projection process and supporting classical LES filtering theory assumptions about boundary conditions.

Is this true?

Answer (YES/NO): NO